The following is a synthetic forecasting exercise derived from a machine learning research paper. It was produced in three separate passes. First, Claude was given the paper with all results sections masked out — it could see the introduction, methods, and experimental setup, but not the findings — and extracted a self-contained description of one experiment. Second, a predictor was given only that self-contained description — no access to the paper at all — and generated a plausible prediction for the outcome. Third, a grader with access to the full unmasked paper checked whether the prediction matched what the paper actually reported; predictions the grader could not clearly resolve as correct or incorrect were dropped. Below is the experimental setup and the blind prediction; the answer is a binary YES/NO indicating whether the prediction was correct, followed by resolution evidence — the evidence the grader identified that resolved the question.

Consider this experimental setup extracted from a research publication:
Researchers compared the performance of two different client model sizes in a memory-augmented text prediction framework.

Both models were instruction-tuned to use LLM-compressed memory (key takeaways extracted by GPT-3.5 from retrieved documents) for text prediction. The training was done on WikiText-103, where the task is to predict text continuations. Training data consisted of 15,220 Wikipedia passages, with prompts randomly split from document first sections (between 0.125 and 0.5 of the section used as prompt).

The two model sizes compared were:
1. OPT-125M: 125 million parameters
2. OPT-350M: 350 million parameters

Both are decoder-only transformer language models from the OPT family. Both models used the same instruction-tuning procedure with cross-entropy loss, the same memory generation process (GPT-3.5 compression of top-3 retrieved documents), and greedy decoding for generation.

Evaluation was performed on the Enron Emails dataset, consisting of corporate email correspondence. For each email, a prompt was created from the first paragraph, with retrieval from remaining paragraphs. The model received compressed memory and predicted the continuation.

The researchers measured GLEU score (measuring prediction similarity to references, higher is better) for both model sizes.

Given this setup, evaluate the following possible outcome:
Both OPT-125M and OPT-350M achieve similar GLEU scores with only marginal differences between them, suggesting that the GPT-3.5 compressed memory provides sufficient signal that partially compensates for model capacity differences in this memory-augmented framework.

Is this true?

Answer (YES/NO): NO